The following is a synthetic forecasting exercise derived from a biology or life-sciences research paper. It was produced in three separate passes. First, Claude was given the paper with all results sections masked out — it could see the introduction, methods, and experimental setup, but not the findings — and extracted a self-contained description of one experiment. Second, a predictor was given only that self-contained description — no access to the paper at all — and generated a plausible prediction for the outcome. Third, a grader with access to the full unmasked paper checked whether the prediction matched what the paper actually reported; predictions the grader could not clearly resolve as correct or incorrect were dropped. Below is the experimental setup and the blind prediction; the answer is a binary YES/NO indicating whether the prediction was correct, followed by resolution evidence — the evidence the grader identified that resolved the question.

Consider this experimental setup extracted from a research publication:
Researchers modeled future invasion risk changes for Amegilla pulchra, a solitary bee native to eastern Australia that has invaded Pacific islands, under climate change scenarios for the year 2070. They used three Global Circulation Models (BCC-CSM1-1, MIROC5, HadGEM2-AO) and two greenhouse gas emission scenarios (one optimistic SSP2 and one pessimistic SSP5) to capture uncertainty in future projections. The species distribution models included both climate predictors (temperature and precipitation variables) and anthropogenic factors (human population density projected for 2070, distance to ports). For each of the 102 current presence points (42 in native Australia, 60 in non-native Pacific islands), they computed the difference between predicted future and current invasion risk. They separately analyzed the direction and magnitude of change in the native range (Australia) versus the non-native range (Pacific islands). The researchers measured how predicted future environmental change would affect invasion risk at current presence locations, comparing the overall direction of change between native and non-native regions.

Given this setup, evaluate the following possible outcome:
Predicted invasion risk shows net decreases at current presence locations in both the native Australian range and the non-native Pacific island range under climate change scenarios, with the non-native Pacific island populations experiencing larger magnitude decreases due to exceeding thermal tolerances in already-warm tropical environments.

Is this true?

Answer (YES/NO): NO